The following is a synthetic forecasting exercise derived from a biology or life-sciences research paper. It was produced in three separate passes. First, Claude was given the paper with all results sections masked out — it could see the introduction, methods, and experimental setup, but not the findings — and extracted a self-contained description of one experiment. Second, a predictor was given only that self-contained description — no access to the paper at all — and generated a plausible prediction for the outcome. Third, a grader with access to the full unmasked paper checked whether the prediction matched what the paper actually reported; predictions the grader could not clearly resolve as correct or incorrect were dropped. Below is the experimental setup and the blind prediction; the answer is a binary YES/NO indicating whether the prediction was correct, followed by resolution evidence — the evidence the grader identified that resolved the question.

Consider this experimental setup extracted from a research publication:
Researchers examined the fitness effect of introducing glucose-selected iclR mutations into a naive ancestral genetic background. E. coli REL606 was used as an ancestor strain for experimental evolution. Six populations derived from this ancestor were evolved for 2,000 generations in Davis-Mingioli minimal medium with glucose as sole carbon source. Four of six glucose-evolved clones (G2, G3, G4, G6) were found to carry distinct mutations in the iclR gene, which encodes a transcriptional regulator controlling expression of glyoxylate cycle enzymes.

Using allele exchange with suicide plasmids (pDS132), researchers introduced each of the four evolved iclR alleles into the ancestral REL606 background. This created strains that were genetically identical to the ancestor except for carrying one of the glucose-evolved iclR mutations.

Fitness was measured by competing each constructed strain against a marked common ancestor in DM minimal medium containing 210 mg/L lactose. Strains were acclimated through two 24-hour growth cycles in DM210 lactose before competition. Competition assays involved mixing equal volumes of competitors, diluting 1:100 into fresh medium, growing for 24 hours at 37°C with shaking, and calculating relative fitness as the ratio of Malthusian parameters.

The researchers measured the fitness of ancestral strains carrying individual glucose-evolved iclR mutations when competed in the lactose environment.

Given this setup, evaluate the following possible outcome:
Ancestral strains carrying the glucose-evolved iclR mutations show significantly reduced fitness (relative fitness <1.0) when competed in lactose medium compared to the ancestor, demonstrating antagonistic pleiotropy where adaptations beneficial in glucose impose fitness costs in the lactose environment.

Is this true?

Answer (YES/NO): NO